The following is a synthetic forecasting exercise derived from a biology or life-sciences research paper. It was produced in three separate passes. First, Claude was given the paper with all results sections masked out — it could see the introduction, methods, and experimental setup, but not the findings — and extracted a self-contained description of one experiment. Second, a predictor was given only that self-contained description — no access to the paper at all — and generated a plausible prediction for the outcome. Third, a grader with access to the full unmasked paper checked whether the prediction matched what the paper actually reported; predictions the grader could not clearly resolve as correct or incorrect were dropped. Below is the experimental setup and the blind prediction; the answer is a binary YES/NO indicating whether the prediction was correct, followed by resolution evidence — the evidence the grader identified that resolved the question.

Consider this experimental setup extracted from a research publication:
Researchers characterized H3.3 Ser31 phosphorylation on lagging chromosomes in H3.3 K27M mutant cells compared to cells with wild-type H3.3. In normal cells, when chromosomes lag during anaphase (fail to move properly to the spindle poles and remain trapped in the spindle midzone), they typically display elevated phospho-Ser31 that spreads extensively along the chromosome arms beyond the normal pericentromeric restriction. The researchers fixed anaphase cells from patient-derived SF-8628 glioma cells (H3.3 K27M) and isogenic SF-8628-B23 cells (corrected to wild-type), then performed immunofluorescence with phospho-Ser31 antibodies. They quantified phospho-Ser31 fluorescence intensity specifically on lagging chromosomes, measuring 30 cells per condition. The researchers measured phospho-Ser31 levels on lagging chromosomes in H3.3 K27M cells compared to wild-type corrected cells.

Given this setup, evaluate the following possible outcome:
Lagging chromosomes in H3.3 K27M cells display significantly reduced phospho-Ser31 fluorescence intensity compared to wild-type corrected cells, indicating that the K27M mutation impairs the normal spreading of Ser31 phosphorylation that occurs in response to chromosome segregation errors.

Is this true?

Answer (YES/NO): YES